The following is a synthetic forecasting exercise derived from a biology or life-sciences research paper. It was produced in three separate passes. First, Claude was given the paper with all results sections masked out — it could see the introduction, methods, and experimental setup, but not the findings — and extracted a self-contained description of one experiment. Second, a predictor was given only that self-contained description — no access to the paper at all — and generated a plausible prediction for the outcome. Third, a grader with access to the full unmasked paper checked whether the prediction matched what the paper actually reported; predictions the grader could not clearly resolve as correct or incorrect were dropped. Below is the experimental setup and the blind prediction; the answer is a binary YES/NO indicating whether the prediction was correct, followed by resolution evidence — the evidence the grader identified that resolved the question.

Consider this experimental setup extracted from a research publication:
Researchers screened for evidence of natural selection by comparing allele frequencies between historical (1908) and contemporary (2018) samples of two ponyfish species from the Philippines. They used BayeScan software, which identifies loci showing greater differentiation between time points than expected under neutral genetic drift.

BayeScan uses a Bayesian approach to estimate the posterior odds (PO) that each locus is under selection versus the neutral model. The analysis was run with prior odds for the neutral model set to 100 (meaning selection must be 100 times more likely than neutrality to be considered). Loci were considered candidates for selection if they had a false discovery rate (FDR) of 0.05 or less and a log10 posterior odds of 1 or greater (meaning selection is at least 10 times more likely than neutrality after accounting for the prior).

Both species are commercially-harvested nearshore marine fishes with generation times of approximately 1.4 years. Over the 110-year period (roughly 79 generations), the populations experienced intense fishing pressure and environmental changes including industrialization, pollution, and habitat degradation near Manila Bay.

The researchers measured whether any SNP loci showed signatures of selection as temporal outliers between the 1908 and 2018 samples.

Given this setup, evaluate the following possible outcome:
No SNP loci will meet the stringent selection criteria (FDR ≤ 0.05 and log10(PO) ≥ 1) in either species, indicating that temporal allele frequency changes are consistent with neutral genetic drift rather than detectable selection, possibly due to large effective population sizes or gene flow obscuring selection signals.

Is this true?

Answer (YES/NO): NO